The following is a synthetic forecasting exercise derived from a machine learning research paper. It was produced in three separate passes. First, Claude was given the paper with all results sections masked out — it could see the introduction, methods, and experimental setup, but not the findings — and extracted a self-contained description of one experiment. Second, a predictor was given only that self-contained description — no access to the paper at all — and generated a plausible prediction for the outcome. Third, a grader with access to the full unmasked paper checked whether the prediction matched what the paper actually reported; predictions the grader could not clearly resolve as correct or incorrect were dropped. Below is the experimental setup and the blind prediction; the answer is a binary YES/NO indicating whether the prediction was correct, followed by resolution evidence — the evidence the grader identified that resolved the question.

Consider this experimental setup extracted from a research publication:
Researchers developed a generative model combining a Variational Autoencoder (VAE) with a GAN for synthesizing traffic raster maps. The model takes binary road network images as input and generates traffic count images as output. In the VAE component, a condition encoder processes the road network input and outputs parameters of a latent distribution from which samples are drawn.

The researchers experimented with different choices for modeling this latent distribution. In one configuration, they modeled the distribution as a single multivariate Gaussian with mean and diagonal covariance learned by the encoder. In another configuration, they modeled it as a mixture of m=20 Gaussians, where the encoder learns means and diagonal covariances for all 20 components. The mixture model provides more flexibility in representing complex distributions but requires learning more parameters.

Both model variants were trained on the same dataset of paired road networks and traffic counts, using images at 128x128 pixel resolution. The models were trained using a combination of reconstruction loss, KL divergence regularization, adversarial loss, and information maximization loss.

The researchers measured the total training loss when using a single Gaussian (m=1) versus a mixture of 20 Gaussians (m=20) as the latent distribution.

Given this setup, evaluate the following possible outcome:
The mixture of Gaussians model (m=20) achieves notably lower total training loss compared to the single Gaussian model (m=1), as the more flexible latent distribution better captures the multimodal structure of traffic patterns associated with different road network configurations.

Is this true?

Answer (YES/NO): YES